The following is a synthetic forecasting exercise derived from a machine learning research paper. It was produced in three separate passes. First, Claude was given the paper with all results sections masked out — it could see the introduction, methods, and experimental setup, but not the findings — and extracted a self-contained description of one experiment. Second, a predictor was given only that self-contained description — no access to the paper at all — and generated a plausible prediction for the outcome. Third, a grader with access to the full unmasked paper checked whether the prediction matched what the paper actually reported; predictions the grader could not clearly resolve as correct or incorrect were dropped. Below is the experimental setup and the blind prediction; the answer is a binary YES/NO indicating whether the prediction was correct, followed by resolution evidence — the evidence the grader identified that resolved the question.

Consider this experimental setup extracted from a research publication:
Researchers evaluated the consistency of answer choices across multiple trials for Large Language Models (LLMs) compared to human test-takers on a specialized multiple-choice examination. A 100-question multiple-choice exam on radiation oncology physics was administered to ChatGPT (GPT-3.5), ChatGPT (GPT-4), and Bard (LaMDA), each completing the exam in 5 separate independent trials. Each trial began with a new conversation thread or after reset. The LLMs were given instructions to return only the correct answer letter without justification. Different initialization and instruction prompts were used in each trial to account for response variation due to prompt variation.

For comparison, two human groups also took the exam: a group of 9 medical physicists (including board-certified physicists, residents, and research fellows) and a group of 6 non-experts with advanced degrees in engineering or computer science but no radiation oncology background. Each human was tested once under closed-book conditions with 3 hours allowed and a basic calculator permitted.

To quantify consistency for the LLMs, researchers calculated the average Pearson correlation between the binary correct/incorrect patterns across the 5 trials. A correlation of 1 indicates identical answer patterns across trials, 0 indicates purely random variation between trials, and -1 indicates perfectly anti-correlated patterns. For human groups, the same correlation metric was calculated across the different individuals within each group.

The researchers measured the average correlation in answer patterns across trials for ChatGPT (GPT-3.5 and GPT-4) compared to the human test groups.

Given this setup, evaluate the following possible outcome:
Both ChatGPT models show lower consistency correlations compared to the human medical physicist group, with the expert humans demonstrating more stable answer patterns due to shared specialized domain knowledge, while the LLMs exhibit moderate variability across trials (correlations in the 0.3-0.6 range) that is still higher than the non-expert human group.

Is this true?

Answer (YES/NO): NO